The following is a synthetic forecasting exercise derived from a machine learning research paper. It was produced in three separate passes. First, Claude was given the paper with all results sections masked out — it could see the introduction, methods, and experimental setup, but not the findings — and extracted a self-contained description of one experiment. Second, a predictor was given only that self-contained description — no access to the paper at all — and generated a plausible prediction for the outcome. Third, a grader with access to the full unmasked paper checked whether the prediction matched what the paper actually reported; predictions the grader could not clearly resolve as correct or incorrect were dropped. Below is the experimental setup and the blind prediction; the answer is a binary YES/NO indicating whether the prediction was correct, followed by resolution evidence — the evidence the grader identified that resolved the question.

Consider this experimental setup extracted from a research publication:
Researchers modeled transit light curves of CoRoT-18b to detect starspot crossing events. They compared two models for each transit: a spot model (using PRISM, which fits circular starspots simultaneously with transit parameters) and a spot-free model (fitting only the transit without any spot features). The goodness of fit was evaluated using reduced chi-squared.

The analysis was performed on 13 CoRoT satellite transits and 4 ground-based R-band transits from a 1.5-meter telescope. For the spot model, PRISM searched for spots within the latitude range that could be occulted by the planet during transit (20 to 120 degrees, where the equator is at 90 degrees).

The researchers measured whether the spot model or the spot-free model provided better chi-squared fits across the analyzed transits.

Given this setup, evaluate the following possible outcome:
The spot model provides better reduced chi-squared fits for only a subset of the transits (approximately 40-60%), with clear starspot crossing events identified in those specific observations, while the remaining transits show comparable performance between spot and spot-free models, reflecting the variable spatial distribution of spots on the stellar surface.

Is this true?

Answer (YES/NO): NO